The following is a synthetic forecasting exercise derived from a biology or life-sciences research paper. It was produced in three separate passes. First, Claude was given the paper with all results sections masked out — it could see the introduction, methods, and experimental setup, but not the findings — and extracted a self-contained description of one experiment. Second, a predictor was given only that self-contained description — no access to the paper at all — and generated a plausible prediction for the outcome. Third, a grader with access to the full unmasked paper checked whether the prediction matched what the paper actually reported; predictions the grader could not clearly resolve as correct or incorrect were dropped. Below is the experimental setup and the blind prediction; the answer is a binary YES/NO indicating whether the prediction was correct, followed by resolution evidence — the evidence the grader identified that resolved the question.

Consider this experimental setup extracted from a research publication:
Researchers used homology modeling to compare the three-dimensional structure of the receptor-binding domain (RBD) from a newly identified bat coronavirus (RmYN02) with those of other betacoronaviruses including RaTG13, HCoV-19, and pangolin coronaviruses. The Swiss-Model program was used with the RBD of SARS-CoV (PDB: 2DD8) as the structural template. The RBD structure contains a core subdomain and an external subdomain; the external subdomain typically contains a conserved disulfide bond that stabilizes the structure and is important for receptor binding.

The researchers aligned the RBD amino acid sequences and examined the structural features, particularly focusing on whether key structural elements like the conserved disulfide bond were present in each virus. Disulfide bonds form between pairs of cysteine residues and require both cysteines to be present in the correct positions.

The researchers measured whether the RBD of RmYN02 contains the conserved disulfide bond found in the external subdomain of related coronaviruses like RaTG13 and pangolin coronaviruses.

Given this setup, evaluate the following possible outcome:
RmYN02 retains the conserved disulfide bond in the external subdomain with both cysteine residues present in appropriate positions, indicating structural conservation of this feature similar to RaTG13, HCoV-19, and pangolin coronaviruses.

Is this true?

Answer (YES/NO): NO